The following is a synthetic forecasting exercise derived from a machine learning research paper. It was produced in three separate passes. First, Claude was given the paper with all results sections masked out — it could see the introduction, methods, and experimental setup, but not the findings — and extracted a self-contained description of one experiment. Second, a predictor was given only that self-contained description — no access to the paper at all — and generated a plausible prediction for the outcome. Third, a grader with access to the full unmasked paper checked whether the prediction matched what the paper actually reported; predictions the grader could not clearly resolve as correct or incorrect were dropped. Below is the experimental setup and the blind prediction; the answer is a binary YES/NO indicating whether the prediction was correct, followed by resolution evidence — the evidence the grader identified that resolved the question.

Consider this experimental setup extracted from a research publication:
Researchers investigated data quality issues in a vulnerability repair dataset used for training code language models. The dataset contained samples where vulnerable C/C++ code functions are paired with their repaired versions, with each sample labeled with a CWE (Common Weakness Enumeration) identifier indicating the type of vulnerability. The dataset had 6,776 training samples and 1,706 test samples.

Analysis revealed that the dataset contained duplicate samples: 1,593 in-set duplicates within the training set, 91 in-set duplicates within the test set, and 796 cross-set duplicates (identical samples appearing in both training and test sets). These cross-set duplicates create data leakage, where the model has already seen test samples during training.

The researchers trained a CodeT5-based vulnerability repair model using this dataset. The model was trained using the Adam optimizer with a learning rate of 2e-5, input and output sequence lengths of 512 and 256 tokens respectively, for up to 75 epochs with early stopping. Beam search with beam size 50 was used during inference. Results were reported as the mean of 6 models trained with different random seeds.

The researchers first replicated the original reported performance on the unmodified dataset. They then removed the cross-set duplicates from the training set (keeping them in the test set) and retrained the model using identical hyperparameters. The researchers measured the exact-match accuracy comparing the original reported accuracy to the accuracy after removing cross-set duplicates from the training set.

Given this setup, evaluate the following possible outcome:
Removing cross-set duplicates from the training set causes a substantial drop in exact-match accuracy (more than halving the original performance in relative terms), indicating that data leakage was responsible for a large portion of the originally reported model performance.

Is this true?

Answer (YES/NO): YES